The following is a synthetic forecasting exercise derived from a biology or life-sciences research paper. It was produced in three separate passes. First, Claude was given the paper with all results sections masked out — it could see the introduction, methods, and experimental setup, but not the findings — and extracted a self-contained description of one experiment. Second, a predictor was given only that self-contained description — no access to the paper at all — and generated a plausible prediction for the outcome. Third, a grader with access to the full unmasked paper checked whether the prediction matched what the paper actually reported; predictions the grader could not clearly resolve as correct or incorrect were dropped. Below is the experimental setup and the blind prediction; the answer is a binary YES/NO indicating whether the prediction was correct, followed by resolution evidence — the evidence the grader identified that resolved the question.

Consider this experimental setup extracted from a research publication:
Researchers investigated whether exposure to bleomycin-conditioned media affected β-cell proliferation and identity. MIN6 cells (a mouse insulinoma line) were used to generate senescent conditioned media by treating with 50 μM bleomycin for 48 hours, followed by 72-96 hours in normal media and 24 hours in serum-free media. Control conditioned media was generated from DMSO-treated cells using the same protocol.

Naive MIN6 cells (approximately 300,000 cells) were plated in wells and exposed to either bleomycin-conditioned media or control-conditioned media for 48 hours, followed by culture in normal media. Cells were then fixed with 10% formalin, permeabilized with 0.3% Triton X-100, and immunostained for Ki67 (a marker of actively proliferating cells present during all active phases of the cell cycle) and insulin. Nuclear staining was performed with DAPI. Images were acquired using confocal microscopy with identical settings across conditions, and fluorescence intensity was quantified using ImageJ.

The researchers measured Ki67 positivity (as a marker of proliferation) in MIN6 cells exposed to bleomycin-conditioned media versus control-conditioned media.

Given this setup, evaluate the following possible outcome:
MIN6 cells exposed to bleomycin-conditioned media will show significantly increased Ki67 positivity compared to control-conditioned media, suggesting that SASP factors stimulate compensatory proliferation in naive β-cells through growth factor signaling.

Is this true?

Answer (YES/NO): NO